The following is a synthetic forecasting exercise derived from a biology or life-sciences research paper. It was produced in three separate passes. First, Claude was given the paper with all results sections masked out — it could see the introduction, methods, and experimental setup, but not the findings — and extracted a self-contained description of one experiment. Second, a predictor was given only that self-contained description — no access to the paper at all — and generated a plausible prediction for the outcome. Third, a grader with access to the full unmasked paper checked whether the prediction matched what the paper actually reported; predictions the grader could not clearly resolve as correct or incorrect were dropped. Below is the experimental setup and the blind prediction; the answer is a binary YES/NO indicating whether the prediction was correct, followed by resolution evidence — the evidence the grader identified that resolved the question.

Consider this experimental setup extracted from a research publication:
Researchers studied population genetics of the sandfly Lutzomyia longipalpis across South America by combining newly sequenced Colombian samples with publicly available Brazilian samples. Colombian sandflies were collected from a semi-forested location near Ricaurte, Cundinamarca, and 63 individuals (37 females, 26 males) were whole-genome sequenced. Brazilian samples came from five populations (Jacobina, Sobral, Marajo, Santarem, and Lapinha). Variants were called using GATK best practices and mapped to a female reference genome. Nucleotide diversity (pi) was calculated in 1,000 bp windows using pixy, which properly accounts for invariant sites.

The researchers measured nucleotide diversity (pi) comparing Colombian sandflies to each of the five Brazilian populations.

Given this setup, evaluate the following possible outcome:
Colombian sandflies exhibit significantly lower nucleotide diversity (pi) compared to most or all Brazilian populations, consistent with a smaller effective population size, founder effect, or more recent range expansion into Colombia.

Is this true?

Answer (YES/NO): YES